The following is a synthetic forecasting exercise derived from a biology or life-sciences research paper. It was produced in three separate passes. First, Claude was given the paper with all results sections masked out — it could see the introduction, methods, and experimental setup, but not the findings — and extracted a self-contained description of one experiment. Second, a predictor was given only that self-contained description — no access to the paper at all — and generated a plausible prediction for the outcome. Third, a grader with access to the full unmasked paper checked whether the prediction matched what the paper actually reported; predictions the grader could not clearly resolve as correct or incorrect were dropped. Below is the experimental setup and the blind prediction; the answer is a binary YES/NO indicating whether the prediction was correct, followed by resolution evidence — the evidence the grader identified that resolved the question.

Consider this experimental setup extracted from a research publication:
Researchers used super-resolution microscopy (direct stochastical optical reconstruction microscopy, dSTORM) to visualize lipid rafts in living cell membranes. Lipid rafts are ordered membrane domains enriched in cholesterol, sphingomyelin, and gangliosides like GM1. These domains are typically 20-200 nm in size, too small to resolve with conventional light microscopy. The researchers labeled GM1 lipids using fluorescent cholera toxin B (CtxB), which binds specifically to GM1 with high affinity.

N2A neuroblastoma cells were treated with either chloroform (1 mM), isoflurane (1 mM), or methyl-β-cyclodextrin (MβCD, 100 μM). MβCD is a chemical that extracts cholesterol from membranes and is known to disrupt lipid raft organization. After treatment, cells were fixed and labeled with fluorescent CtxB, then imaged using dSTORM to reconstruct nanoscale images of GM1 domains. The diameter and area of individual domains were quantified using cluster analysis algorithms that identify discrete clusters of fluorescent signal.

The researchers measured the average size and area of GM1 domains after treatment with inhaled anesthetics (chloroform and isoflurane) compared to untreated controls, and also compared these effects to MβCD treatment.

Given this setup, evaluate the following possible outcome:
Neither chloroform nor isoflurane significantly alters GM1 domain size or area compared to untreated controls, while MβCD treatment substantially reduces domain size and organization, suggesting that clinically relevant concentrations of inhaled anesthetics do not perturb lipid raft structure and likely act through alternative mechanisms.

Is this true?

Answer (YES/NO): NO